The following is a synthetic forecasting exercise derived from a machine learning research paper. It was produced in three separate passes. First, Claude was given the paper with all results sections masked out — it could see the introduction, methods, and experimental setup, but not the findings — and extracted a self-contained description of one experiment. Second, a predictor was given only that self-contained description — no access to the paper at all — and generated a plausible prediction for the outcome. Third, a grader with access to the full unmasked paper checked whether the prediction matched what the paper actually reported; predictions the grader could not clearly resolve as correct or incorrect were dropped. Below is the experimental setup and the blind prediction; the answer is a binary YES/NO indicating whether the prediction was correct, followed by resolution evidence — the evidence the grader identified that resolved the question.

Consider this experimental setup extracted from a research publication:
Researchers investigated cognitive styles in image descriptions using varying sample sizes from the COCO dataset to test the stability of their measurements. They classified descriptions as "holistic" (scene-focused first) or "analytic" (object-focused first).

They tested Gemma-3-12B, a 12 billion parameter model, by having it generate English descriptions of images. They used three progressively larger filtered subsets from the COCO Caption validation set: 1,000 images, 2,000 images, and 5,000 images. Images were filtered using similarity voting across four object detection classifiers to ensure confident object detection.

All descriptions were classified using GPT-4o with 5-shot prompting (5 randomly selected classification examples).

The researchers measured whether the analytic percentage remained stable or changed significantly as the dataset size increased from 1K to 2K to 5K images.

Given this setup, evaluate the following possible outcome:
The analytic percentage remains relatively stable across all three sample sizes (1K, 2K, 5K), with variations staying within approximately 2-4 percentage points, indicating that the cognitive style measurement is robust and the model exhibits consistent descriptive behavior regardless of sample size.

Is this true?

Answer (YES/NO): YES